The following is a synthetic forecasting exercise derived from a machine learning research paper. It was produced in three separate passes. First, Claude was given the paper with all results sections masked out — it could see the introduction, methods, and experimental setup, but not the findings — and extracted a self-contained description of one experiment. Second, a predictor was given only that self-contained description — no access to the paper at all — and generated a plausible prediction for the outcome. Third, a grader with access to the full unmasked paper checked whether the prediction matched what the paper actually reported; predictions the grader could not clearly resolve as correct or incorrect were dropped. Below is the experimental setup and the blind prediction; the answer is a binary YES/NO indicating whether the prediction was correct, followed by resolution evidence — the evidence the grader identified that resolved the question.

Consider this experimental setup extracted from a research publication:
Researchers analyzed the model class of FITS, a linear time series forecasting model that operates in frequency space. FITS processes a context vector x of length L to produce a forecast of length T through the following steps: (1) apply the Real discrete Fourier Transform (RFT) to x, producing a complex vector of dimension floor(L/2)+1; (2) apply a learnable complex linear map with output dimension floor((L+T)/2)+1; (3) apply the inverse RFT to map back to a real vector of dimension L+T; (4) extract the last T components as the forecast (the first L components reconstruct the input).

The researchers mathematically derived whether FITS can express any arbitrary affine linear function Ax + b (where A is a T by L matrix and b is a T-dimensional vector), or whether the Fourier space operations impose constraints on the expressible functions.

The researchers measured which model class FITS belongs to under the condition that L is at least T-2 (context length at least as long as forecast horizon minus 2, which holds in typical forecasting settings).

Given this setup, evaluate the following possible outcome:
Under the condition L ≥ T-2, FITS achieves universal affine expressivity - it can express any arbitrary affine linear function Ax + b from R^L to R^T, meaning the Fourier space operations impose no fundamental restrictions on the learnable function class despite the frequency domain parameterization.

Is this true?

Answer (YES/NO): YES